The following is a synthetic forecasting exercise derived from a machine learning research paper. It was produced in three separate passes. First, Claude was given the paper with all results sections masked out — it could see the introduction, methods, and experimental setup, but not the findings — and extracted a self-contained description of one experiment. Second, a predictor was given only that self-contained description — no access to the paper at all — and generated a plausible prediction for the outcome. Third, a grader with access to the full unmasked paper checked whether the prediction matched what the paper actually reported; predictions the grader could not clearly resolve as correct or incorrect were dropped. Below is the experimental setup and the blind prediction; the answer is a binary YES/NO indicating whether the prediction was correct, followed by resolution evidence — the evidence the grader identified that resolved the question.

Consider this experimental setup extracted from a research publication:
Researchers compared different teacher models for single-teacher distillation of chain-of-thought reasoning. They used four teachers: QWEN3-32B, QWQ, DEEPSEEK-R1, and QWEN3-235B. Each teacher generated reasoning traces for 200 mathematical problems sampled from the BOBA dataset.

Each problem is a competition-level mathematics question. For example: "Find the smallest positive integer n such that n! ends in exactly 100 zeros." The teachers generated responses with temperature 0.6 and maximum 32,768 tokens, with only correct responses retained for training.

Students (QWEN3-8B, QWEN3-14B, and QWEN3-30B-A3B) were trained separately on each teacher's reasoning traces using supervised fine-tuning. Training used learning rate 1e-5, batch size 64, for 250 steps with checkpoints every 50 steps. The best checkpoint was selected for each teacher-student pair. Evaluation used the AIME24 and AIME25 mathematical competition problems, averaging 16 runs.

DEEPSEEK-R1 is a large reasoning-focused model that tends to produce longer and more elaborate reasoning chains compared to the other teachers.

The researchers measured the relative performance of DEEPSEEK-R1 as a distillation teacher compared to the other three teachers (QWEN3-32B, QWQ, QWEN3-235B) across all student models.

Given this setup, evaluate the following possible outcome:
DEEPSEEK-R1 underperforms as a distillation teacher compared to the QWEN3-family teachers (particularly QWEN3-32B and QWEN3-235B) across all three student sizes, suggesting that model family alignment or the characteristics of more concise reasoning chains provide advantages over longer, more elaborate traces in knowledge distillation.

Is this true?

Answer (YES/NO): YES